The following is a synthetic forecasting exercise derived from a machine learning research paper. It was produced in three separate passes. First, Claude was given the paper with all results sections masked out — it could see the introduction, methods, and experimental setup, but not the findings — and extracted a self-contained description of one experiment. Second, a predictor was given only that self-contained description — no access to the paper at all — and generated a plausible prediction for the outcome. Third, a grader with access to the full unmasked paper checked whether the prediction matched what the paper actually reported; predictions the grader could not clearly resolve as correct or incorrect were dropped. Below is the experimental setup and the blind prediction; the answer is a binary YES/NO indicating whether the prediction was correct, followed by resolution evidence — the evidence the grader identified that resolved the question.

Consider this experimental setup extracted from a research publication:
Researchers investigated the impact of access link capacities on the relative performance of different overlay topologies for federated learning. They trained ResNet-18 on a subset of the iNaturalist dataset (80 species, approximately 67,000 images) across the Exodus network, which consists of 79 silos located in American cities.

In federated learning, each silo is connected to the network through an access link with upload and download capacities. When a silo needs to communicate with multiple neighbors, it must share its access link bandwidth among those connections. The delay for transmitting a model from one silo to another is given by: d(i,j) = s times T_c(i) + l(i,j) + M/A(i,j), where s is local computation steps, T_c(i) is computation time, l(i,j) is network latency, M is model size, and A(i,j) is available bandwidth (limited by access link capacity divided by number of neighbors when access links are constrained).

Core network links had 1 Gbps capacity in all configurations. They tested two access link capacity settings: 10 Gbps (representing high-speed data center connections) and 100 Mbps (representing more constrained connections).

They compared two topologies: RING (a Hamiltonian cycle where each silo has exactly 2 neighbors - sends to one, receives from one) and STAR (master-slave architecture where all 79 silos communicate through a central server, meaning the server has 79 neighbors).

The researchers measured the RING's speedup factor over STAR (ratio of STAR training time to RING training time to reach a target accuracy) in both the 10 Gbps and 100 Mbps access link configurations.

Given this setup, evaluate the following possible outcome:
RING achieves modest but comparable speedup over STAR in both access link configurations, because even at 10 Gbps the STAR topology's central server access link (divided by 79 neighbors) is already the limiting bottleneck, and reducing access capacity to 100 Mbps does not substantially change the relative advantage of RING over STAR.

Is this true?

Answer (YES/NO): NO